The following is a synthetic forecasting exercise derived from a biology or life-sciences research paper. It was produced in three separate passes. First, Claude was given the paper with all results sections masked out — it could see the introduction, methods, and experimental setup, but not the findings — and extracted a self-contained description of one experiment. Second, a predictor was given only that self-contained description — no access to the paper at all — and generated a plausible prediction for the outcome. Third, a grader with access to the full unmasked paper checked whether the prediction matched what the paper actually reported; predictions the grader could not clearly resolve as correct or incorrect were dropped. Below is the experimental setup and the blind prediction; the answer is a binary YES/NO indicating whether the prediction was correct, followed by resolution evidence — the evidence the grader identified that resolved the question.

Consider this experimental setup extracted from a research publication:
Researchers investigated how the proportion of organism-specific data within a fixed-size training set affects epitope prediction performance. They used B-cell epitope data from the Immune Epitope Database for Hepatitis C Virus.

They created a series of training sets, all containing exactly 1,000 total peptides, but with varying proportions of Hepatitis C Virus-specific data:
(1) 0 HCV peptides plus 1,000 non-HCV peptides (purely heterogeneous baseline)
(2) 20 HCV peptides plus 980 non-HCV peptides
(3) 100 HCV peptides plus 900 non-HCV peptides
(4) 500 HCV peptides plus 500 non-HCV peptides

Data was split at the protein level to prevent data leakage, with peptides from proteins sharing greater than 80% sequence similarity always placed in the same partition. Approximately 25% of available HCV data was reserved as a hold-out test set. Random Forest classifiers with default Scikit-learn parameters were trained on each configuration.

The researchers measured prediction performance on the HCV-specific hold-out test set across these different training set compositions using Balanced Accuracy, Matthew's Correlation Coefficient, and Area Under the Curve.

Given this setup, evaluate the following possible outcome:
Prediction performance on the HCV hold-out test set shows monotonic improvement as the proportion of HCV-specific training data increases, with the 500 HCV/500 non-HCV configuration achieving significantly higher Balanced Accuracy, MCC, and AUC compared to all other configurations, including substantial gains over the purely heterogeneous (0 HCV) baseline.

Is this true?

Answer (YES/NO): NO